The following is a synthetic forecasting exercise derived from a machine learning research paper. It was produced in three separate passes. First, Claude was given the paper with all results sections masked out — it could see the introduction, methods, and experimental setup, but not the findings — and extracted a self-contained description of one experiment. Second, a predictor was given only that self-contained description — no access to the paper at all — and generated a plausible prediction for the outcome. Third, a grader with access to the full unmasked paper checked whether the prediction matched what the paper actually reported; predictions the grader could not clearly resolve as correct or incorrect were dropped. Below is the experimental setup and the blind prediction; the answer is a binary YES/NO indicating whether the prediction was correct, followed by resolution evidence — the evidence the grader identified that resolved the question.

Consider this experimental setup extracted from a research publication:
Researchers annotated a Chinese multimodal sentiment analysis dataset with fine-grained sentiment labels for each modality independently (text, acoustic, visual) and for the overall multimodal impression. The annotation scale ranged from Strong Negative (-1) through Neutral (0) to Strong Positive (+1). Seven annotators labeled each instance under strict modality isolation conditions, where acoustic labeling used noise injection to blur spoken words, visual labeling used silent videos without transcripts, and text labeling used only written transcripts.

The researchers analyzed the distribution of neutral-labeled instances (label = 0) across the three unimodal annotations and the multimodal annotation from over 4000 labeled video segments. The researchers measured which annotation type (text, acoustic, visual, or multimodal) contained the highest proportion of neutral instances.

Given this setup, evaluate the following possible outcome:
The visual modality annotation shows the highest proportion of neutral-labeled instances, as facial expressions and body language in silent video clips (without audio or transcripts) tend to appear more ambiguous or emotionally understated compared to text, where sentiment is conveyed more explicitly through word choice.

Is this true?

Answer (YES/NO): YES